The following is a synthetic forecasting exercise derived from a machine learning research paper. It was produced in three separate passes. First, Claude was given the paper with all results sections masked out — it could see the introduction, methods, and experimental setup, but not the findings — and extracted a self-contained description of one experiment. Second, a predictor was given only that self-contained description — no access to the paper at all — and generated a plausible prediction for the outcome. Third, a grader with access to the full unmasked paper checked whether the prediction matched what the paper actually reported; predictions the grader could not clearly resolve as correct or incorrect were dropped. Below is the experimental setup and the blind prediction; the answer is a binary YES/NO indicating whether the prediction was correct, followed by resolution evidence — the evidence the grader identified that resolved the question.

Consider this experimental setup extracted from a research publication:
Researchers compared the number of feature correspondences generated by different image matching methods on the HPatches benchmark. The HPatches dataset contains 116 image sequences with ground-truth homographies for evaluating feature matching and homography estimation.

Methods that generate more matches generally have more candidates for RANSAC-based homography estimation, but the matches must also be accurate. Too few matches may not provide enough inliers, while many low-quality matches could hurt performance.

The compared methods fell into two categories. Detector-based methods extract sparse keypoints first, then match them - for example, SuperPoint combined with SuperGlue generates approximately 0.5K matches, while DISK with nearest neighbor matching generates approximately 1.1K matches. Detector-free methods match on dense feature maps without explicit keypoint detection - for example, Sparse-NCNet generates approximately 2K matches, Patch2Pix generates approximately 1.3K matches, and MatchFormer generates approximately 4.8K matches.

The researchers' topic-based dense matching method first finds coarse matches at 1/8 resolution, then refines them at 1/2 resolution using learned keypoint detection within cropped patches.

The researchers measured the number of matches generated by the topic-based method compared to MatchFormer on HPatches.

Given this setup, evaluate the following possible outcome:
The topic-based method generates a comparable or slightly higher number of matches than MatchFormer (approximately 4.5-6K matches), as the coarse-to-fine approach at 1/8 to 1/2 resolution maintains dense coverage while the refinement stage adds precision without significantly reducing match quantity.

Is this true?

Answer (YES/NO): YES